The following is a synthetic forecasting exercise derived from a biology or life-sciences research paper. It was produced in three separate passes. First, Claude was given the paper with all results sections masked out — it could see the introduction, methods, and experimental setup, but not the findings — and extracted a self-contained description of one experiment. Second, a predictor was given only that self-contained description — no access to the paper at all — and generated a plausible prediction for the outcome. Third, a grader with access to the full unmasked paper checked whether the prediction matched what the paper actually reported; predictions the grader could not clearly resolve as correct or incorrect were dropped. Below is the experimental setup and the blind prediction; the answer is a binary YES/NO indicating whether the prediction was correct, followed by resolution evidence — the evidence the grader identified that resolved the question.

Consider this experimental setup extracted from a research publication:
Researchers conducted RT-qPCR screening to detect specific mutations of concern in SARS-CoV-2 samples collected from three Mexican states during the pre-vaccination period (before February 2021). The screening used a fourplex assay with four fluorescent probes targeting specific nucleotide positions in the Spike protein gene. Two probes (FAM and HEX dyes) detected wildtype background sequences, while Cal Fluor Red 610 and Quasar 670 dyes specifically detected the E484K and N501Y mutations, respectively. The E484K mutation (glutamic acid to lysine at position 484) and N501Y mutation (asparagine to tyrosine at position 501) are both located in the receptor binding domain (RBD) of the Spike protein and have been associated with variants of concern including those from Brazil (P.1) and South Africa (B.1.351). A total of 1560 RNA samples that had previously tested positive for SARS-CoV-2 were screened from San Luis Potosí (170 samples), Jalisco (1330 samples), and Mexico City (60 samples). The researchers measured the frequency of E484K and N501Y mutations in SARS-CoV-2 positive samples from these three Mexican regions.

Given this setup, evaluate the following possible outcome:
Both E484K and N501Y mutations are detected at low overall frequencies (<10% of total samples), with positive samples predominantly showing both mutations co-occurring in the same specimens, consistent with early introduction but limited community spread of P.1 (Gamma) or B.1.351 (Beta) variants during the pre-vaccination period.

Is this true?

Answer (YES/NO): NO